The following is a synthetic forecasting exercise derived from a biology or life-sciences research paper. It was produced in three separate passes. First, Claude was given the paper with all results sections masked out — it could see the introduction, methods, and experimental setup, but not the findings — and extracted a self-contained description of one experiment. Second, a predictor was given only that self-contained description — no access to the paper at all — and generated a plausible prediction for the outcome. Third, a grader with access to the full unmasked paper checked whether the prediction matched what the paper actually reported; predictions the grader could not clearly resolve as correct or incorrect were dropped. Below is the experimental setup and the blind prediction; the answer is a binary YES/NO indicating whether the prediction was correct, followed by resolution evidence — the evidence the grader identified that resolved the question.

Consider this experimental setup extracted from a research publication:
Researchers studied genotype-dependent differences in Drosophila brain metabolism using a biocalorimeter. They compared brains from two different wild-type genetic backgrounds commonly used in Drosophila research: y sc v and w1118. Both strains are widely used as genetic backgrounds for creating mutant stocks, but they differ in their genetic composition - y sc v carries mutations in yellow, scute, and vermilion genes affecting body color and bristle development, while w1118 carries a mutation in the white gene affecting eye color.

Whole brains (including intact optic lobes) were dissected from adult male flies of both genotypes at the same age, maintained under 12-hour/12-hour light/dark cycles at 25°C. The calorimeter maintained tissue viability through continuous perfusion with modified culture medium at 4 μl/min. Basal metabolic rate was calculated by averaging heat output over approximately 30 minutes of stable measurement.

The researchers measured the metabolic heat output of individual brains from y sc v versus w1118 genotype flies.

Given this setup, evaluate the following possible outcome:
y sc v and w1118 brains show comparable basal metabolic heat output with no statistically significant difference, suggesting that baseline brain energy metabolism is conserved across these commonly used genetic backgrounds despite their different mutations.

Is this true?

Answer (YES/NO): NO